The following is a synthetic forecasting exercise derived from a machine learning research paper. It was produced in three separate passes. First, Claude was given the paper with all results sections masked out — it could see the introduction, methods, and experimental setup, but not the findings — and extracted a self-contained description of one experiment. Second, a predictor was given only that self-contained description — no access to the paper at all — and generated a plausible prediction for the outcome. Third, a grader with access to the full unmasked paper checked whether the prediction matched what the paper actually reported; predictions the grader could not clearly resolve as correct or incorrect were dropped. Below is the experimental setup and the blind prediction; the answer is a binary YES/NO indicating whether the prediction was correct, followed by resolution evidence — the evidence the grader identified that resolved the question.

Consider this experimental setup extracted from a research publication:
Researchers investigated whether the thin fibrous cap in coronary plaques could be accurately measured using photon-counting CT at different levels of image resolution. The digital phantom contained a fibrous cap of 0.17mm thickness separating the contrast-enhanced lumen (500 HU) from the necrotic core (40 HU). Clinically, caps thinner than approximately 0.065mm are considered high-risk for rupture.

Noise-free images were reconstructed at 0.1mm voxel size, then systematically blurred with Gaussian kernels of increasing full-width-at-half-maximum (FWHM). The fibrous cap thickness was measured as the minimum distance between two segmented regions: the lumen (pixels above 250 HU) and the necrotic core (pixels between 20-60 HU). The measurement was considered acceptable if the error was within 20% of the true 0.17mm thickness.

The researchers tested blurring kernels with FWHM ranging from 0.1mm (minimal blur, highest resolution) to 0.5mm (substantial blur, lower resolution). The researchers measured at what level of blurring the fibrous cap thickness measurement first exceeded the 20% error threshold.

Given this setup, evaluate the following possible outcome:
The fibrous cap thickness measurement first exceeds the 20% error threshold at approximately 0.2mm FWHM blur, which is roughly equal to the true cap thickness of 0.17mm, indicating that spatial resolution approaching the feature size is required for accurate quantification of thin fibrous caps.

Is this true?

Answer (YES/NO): NO